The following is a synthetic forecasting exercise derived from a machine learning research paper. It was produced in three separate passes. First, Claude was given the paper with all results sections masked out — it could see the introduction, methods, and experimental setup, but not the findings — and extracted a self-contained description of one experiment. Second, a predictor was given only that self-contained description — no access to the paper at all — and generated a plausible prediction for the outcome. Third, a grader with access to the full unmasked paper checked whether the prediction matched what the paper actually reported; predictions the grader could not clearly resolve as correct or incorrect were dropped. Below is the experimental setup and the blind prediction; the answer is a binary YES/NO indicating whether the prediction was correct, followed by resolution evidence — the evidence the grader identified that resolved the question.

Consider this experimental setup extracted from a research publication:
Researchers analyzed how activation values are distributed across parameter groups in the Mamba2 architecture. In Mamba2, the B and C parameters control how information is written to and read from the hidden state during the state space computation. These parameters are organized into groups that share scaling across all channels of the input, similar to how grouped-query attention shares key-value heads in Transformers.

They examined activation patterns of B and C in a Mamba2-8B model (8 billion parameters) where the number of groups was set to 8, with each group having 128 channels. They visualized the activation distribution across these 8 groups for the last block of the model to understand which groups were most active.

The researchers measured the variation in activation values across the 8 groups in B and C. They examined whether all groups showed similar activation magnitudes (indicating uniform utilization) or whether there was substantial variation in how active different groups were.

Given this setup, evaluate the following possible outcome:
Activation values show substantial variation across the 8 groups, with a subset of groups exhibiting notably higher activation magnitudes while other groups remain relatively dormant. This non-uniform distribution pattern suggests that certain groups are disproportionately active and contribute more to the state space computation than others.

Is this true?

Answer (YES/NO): YES